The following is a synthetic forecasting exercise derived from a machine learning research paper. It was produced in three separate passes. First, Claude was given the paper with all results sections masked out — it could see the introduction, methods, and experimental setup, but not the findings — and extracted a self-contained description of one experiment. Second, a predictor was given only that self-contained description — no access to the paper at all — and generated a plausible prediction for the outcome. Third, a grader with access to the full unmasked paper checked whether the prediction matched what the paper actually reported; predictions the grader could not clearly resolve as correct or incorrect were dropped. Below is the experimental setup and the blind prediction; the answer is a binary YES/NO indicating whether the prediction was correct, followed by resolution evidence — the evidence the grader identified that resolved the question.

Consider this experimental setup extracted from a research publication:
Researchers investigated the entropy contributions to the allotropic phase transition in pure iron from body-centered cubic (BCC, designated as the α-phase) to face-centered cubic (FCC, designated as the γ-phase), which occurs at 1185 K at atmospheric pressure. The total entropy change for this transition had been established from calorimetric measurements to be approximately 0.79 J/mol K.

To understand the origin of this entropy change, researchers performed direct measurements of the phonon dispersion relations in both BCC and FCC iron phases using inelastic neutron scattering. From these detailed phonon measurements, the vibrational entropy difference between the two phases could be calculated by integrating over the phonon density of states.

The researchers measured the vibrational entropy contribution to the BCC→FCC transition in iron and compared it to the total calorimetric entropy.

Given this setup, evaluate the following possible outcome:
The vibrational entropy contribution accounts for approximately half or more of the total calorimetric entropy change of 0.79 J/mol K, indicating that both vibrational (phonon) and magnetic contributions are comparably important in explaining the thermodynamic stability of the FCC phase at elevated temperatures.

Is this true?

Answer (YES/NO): NO